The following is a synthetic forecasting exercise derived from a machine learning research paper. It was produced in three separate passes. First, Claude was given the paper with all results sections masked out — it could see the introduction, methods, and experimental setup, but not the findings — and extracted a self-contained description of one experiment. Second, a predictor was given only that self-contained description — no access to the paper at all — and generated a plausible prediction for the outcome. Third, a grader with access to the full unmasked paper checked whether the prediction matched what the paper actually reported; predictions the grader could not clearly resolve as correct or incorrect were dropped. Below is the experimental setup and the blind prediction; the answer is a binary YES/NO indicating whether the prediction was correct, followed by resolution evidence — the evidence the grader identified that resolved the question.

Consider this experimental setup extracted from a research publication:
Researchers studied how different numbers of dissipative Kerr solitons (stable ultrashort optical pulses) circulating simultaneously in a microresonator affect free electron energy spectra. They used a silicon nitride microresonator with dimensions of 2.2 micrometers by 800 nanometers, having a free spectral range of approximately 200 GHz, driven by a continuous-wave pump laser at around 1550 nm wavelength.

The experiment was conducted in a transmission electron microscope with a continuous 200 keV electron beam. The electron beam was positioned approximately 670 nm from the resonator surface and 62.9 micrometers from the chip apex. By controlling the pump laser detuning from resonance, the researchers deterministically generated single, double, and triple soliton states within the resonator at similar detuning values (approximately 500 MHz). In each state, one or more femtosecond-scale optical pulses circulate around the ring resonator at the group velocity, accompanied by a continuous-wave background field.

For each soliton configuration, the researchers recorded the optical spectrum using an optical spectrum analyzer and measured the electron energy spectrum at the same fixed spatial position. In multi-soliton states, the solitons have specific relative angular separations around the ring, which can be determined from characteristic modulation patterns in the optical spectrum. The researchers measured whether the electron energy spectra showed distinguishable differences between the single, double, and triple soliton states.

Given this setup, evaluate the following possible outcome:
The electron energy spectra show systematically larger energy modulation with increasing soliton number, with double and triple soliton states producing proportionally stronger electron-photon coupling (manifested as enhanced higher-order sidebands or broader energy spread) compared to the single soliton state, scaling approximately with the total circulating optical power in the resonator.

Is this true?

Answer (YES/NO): NO